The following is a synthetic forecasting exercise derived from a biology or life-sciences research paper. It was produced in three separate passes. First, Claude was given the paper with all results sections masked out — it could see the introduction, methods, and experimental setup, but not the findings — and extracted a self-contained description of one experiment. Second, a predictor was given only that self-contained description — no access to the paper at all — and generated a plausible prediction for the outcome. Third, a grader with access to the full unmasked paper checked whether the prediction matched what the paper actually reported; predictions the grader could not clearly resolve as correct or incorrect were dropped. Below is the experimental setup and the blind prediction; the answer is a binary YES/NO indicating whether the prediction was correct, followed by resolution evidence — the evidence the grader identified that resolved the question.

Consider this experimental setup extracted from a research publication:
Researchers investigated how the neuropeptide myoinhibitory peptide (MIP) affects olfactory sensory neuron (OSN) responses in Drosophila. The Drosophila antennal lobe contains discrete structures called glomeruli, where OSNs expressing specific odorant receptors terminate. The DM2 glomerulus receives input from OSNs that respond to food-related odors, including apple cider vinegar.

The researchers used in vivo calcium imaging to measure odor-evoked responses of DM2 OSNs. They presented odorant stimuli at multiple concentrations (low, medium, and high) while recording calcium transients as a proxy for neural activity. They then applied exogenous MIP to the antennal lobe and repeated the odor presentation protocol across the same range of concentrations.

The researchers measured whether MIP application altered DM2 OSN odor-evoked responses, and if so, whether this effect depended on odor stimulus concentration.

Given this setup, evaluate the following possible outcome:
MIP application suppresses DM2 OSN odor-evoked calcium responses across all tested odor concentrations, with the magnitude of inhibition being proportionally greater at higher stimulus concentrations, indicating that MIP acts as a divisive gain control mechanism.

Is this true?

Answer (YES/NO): NO